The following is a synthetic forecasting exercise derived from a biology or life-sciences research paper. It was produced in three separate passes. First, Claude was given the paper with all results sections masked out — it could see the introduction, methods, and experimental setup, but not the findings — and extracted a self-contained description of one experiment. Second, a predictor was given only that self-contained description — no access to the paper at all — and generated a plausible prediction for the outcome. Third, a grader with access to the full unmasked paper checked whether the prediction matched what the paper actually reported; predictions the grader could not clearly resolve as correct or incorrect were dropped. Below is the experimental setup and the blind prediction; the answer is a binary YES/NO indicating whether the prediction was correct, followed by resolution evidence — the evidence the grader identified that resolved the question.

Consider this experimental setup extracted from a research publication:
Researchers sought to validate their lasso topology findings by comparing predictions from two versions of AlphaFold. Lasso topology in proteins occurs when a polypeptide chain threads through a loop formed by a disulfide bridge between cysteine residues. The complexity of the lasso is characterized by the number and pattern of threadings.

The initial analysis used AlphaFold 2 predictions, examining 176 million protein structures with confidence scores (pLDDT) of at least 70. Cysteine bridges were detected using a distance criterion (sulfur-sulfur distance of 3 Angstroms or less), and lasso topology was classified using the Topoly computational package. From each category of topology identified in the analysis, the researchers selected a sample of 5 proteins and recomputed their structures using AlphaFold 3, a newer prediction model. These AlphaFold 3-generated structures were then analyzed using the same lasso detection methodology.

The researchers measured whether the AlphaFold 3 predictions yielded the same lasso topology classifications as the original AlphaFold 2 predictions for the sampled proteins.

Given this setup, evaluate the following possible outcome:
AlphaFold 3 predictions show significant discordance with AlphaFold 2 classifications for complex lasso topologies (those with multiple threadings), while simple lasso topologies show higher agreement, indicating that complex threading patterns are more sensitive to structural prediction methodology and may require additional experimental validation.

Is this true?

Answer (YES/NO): NO